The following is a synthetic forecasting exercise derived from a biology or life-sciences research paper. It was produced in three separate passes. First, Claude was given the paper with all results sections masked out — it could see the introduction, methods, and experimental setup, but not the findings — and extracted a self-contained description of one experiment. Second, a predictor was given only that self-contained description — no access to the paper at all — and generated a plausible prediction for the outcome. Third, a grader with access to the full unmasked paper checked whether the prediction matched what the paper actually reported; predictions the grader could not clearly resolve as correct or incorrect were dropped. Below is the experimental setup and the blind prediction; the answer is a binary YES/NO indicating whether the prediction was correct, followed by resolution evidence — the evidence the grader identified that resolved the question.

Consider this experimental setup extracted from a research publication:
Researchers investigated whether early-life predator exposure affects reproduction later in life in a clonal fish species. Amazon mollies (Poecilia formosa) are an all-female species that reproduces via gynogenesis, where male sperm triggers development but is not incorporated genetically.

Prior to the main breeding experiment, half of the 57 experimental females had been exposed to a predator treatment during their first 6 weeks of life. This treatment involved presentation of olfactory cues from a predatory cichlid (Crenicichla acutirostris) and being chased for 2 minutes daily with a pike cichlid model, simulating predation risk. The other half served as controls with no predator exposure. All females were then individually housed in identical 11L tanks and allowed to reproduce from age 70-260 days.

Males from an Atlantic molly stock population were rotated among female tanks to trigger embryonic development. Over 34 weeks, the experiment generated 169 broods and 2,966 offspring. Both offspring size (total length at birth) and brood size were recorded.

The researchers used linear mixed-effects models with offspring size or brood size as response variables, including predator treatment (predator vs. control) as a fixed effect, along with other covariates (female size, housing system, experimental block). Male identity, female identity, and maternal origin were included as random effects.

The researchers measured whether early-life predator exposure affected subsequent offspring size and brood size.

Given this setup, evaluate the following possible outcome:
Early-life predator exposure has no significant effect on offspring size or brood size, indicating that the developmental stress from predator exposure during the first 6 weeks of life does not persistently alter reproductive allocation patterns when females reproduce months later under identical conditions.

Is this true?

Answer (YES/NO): YES